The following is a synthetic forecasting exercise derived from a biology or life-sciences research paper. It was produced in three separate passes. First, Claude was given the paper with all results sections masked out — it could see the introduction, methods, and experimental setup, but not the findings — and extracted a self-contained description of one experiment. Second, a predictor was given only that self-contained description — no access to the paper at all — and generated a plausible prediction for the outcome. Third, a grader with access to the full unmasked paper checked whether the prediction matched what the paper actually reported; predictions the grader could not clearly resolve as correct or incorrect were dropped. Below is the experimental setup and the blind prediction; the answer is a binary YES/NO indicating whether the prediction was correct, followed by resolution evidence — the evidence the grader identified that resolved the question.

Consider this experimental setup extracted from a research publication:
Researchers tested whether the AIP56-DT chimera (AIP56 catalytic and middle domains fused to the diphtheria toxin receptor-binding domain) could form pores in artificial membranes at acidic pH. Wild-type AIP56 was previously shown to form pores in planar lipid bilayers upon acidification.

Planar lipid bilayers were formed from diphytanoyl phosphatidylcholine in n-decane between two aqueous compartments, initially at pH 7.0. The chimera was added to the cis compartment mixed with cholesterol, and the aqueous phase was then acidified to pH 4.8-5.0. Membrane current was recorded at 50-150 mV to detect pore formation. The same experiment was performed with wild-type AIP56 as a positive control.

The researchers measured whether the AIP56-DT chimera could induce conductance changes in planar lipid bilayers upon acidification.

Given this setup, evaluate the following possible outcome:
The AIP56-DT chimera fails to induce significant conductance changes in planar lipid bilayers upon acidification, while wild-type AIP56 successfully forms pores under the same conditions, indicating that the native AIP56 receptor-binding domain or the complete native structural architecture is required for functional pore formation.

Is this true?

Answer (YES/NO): YES